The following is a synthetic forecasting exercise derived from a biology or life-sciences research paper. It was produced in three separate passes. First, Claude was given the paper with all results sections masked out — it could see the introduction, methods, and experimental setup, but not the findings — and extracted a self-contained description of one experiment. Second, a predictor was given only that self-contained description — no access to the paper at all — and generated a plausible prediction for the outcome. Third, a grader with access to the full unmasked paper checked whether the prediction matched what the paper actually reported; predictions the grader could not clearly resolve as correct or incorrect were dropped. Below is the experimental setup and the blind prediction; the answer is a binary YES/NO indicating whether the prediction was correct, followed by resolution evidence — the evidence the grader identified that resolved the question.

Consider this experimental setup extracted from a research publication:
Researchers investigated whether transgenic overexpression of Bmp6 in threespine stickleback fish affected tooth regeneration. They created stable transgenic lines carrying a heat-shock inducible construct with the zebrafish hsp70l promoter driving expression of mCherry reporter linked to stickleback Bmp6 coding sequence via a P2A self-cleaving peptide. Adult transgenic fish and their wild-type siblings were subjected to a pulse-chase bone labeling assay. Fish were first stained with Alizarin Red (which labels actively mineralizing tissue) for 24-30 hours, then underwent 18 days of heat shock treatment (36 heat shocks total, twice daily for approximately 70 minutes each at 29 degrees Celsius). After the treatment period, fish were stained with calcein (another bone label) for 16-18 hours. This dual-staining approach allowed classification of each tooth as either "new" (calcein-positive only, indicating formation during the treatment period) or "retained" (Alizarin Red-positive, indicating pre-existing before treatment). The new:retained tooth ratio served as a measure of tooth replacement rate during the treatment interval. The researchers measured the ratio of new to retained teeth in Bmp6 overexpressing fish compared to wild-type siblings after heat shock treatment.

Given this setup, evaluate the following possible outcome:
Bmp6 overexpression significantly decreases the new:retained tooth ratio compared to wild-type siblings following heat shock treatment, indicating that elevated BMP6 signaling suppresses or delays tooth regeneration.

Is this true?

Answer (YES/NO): YES